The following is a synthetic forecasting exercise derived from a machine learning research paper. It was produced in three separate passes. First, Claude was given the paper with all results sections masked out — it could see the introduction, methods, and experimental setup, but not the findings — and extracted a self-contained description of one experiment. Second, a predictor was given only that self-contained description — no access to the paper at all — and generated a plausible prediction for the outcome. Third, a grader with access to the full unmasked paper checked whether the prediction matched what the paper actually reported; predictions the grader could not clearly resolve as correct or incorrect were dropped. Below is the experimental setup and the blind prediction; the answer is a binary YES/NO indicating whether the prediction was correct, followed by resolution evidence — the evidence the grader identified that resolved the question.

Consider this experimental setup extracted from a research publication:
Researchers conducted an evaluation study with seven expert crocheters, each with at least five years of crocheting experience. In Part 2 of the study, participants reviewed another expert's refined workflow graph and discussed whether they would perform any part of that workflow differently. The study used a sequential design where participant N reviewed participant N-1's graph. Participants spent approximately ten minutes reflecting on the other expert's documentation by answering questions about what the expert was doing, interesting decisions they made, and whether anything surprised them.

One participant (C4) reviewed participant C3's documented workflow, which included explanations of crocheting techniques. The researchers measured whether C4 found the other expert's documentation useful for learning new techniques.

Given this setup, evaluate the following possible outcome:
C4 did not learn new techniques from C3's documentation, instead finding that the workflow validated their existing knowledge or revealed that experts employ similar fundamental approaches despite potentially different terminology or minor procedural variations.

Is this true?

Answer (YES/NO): NO